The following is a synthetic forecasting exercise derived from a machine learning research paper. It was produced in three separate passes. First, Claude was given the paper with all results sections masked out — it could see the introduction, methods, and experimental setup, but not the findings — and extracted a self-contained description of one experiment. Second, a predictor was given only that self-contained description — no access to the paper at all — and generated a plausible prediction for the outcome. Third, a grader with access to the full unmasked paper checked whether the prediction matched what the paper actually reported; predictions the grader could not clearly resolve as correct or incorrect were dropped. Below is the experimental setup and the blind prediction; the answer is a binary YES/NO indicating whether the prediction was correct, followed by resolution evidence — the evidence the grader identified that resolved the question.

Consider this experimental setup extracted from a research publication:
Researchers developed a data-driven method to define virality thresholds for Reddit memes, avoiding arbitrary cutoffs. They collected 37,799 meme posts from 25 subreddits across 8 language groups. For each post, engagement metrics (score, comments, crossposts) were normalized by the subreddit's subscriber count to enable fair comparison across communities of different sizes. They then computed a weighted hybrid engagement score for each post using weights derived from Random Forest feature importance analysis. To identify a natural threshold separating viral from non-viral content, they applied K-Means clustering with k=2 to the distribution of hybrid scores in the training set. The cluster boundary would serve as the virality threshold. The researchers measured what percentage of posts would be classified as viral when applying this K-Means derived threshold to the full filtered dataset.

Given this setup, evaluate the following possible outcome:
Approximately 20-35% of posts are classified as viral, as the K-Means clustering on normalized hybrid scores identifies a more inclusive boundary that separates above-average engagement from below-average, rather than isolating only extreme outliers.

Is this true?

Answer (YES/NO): NO